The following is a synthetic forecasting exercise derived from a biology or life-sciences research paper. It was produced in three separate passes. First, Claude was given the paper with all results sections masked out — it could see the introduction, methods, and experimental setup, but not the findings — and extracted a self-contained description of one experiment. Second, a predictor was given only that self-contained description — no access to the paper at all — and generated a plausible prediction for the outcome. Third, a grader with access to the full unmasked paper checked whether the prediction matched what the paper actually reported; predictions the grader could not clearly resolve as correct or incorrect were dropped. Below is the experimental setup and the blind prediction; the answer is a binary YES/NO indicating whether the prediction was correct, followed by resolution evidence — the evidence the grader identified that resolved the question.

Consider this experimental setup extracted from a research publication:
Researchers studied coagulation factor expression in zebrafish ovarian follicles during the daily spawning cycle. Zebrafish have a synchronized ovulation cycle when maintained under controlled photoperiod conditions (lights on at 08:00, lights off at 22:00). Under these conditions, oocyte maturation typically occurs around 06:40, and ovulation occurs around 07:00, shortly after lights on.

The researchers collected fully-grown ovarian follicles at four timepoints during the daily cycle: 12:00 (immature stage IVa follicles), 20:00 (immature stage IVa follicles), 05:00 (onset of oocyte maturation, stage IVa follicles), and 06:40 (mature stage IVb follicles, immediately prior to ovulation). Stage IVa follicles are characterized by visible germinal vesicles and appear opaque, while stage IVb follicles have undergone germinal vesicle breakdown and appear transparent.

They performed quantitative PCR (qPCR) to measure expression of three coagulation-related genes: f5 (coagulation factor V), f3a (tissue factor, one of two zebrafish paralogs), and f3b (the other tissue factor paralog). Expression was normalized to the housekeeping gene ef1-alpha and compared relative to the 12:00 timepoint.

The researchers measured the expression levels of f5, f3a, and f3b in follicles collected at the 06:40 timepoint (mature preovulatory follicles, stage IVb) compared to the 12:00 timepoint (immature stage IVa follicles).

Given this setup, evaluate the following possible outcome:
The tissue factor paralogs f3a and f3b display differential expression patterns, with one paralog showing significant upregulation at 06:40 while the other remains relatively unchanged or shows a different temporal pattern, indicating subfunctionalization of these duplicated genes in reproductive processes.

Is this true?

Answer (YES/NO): YES